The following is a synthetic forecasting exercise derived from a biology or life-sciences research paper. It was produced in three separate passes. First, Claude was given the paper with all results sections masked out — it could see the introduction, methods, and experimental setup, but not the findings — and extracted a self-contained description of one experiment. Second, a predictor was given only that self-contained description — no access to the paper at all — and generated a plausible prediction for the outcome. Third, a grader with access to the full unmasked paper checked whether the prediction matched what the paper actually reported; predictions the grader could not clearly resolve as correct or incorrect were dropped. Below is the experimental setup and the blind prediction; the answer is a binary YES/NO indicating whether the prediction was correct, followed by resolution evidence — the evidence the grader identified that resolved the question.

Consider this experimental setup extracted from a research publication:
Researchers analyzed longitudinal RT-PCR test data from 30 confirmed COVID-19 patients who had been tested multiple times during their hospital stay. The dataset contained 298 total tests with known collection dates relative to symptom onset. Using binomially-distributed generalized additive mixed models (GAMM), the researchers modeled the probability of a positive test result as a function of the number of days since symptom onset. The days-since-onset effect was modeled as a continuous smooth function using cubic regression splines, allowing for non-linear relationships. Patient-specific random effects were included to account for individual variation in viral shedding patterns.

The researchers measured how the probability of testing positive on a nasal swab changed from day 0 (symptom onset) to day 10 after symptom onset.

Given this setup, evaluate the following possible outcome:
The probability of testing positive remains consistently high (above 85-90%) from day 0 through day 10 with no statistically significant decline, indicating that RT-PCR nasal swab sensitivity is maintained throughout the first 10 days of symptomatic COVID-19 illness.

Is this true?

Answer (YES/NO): NO